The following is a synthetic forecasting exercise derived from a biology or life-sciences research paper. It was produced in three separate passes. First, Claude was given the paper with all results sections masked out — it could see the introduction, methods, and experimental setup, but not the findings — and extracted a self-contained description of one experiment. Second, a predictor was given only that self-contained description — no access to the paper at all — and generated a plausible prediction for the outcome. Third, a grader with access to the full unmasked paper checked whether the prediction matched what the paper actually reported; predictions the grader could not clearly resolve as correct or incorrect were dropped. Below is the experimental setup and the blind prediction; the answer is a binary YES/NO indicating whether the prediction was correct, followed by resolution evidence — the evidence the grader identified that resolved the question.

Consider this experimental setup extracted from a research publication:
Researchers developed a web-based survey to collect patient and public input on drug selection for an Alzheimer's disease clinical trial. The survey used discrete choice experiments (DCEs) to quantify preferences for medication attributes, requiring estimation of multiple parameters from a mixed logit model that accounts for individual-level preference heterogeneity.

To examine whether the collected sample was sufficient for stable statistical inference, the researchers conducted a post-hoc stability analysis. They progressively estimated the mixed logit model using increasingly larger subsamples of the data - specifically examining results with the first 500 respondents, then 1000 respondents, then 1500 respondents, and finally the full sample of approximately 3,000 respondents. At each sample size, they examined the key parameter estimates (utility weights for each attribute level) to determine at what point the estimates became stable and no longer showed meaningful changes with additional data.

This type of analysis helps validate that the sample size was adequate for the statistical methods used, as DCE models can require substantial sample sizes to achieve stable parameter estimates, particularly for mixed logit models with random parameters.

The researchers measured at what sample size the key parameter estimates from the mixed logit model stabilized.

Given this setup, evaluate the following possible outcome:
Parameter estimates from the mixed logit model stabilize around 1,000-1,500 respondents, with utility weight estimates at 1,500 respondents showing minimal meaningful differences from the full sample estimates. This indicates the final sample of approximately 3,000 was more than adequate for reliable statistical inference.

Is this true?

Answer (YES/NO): YES